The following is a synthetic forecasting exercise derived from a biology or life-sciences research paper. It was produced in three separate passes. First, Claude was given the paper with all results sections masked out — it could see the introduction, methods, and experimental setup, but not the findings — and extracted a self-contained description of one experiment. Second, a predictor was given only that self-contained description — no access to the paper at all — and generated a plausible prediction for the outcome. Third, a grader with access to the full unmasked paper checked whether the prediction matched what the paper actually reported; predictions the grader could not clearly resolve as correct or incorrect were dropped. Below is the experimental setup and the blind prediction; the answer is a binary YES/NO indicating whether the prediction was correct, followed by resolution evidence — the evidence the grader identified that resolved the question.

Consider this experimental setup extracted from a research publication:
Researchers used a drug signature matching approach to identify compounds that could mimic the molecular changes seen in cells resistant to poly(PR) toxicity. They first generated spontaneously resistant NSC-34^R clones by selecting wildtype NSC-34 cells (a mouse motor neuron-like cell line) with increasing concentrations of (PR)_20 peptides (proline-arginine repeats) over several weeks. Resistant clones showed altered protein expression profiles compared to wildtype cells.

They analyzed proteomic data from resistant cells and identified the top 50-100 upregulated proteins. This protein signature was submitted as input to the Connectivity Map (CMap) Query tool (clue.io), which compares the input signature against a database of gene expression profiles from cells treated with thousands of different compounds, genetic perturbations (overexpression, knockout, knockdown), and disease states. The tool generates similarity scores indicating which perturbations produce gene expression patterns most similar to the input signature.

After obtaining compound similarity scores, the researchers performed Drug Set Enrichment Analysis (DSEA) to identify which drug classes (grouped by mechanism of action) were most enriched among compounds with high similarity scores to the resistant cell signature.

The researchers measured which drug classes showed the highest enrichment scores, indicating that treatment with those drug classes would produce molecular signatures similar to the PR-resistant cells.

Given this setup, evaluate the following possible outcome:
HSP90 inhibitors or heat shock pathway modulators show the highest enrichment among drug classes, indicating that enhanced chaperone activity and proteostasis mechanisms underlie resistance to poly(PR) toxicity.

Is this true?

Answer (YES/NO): NO